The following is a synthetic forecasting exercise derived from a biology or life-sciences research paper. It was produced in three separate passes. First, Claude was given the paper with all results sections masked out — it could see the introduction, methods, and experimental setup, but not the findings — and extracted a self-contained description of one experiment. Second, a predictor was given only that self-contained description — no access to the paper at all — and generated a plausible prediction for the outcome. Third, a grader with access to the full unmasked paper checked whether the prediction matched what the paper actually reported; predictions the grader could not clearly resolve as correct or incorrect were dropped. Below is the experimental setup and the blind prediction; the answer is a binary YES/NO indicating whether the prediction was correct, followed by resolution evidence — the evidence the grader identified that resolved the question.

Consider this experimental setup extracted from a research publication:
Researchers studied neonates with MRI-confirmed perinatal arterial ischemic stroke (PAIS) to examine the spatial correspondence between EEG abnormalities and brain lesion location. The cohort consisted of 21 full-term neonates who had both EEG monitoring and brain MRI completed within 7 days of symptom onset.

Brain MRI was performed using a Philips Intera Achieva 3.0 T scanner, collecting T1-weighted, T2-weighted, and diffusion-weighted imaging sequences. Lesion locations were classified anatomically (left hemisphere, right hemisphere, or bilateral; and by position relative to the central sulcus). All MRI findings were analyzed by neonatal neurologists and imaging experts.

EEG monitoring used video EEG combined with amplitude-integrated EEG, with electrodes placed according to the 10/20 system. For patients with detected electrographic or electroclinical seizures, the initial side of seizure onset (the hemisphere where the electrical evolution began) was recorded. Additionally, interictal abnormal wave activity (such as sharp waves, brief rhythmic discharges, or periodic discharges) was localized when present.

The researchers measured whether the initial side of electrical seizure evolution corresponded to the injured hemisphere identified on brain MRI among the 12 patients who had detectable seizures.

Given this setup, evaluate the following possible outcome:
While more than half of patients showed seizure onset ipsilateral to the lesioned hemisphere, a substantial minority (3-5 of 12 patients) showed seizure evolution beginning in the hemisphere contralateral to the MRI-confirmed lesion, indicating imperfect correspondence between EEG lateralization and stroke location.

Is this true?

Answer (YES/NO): NO